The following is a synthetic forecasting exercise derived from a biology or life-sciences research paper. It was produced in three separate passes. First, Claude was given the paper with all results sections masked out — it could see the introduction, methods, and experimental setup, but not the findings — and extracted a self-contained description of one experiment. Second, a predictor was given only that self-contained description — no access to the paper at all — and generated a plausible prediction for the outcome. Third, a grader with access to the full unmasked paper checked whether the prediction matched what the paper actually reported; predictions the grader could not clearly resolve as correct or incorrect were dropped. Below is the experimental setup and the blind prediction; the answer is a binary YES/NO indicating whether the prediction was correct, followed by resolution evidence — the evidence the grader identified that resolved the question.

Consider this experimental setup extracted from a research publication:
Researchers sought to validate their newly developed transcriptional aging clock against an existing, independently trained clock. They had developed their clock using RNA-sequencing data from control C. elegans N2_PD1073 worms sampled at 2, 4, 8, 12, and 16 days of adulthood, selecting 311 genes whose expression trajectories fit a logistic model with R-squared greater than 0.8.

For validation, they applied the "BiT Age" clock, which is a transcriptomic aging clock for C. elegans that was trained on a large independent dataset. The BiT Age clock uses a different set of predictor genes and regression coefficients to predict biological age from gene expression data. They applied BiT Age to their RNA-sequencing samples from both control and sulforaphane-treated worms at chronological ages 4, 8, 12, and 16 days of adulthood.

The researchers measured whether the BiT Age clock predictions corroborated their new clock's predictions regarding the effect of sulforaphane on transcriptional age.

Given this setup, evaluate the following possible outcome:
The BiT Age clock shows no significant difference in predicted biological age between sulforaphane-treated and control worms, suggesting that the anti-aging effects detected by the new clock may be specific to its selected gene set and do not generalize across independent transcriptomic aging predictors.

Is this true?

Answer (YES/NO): NO